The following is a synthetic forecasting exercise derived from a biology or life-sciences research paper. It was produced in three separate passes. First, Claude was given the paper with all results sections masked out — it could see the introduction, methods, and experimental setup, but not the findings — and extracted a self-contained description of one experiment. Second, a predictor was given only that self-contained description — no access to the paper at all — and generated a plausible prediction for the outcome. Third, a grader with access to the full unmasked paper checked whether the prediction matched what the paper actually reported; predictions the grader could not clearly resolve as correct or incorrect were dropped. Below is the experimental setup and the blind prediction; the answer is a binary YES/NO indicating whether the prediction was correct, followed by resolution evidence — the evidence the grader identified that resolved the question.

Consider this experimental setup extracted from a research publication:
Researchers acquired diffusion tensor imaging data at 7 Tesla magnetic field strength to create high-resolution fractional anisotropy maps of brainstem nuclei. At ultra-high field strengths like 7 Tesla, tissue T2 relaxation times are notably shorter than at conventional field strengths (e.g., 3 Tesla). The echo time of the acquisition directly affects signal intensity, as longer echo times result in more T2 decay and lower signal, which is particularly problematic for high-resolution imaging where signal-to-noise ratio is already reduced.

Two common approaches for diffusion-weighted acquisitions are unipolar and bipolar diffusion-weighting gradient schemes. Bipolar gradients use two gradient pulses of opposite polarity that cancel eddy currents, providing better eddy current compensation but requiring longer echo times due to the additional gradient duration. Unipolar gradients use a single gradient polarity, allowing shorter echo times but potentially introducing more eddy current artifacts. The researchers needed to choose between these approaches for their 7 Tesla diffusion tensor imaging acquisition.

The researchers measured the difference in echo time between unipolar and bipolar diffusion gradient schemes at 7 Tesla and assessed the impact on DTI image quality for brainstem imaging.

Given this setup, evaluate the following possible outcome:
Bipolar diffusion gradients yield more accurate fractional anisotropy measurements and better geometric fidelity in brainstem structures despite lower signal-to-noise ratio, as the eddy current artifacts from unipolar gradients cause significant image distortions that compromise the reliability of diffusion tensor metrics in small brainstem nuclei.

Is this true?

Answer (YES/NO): NO